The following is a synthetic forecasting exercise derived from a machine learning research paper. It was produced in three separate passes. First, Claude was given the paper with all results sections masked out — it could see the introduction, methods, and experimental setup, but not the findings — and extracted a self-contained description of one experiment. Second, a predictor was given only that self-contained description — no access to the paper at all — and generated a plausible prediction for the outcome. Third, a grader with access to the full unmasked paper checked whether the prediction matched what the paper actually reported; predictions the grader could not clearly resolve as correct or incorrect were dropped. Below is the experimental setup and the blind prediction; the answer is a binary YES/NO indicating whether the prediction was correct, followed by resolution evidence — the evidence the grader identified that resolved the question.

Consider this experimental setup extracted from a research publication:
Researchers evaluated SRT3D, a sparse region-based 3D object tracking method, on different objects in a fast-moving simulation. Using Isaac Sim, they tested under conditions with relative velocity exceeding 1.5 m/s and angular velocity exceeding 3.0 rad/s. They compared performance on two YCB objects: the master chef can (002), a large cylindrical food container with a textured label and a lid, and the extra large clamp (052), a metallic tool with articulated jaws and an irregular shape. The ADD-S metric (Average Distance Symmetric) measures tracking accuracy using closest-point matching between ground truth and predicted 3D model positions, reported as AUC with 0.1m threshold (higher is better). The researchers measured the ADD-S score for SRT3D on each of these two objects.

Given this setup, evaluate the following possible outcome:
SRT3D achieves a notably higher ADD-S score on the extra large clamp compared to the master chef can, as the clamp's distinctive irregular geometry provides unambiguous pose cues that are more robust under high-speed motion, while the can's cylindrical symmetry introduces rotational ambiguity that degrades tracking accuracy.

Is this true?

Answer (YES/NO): NO